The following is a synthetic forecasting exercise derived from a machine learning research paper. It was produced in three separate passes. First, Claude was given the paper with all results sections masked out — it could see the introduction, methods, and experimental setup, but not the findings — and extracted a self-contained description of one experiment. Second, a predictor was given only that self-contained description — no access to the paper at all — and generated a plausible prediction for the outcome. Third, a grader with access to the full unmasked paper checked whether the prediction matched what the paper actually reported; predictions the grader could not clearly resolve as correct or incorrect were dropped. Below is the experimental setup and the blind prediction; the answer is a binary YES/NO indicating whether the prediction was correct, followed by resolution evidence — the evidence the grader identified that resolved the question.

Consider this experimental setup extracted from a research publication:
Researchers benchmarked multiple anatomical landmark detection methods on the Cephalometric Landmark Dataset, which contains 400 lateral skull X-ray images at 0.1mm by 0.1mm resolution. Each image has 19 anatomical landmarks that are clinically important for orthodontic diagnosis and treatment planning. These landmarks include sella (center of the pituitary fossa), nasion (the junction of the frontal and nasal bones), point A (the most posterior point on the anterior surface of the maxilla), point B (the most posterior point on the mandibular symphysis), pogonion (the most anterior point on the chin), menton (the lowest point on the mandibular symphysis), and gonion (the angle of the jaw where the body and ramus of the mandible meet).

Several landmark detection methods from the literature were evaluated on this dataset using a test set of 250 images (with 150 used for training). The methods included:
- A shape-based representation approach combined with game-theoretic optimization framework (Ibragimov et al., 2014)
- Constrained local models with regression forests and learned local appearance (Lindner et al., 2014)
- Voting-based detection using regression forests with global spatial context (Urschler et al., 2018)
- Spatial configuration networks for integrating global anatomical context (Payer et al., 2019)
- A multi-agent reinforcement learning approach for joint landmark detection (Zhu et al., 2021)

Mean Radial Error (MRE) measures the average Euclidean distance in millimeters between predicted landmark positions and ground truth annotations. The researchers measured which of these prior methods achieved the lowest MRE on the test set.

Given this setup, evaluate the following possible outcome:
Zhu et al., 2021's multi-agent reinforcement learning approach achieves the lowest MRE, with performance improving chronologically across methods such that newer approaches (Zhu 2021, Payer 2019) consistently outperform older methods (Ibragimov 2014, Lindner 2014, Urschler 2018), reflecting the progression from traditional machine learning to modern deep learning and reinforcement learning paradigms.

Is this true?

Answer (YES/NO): NO